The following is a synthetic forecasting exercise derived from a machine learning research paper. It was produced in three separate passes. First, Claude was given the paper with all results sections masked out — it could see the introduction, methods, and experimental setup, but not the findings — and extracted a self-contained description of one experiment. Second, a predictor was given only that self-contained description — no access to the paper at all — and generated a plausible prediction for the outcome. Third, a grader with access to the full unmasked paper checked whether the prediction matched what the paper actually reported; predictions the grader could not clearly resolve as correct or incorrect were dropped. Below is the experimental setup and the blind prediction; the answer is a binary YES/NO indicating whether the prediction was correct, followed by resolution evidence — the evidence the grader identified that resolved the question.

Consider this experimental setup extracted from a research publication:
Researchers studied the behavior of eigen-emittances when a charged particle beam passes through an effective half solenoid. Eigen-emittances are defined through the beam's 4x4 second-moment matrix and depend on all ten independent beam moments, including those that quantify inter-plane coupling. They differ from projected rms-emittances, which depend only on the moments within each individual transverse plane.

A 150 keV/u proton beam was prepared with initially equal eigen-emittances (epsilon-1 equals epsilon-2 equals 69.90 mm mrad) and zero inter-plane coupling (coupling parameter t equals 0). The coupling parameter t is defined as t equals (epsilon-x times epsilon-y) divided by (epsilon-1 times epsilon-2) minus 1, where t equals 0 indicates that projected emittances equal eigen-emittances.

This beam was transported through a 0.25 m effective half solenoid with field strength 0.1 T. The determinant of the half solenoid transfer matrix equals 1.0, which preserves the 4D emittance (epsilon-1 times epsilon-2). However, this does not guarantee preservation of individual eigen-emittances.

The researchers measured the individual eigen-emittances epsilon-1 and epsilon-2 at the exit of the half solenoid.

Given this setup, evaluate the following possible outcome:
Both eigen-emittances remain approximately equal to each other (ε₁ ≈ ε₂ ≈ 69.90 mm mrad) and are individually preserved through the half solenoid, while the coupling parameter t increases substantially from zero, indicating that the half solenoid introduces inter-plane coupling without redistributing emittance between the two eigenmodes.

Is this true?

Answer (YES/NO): NO